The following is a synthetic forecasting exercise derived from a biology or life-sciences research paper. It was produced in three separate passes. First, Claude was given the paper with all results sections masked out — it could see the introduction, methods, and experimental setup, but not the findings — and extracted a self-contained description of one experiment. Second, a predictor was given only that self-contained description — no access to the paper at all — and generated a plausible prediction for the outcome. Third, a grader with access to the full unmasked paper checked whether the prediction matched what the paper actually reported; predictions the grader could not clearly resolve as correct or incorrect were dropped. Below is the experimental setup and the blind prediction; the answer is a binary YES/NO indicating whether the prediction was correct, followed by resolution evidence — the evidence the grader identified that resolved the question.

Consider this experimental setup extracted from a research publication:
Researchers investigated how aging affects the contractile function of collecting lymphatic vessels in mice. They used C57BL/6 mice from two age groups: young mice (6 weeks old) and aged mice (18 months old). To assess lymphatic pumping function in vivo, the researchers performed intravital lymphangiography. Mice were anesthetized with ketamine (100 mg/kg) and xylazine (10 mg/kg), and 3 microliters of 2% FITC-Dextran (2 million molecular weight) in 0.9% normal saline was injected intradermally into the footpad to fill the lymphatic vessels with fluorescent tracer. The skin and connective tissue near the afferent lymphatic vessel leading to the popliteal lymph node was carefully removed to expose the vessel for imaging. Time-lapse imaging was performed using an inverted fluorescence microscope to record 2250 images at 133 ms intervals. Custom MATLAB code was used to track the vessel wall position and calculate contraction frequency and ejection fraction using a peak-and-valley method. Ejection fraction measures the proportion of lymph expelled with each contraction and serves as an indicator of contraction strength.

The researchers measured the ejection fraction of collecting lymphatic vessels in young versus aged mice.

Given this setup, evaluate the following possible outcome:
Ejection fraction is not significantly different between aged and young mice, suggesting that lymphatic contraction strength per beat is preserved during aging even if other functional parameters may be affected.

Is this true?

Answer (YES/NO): NO